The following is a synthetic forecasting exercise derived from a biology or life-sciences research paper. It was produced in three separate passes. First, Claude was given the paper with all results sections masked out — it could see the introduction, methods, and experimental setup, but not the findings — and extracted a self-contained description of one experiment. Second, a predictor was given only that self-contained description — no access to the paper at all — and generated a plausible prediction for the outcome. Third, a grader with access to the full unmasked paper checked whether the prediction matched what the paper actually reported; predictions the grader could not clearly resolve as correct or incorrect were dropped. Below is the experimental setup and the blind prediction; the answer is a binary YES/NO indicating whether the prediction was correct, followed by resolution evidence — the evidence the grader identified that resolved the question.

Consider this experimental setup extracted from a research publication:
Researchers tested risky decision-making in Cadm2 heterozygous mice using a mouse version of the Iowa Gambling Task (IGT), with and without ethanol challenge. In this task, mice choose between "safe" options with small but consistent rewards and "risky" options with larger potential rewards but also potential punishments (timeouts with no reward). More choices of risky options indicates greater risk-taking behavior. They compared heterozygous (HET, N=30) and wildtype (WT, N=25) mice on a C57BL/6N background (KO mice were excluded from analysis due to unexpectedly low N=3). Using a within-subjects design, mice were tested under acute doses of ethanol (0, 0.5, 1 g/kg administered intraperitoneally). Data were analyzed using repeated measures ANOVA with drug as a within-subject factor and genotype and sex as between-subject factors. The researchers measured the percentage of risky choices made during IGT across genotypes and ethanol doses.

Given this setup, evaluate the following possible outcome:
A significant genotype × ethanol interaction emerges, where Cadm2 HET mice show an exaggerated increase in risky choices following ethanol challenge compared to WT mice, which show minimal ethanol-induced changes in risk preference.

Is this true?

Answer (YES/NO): NO